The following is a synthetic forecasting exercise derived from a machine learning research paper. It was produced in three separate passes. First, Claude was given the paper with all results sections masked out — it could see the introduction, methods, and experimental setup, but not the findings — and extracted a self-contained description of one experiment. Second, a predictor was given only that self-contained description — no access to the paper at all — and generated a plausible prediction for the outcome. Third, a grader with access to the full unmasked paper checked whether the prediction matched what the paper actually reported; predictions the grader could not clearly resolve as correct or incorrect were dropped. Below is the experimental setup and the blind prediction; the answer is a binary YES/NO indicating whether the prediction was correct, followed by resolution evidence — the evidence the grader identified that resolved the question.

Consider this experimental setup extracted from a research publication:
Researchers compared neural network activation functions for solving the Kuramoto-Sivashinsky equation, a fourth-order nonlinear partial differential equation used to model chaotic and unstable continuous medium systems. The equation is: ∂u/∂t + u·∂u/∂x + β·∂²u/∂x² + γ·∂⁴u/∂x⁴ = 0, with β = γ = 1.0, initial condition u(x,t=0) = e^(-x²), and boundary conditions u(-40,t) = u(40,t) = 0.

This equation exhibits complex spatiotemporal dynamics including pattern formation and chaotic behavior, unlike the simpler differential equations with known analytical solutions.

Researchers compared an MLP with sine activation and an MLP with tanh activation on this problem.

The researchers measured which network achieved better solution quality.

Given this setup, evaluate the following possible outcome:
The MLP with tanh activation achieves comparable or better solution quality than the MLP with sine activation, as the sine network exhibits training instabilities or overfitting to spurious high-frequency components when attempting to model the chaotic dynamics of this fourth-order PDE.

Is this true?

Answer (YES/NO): YES